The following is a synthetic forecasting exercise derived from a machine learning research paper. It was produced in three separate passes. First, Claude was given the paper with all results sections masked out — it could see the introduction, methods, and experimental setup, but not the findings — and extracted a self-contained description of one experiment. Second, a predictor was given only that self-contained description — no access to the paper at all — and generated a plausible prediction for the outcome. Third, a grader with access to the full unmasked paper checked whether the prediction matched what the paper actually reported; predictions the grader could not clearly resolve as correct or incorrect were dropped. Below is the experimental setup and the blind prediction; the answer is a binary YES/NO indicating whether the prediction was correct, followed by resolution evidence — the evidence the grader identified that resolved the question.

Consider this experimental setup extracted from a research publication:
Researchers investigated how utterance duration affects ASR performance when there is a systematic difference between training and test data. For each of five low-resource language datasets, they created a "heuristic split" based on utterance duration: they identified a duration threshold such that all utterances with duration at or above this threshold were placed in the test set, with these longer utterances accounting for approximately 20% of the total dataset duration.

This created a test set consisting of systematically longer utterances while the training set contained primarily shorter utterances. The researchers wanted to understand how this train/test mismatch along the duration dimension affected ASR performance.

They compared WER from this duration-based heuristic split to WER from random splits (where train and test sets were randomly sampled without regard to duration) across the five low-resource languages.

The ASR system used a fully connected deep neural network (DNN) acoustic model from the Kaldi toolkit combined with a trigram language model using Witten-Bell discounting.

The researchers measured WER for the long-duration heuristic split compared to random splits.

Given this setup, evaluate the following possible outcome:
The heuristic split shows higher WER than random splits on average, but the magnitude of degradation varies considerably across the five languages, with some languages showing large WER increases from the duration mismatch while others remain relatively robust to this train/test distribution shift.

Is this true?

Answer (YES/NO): NO